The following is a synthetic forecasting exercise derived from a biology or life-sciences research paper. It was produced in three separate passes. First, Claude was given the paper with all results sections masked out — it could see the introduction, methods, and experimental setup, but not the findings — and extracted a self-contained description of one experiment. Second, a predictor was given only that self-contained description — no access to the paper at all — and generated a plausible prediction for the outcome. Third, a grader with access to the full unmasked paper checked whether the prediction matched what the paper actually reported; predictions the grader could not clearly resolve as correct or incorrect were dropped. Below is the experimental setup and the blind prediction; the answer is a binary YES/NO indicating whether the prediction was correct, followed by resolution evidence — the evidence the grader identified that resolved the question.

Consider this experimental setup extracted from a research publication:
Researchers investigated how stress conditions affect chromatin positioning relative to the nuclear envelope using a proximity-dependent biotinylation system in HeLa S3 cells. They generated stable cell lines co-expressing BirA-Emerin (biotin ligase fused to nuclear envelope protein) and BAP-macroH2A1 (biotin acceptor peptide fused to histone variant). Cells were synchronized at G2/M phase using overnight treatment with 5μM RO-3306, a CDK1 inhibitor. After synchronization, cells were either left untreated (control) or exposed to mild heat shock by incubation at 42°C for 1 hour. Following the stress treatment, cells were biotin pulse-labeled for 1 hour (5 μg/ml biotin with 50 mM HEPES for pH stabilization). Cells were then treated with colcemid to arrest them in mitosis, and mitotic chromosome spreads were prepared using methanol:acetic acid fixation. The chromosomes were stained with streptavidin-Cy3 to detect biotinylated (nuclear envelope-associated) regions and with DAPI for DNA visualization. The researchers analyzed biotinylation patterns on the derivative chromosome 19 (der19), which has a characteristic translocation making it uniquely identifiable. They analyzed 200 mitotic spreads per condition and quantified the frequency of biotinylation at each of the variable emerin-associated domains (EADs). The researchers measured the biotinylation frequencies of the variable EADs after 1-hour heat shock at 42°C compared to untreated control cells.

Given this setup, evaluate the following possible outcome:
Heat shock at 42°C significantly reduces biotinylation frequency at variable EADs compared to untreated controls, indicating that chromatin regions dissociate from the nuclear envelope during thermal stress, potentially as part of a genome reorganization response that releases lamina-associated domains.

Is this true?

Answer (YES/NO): YES